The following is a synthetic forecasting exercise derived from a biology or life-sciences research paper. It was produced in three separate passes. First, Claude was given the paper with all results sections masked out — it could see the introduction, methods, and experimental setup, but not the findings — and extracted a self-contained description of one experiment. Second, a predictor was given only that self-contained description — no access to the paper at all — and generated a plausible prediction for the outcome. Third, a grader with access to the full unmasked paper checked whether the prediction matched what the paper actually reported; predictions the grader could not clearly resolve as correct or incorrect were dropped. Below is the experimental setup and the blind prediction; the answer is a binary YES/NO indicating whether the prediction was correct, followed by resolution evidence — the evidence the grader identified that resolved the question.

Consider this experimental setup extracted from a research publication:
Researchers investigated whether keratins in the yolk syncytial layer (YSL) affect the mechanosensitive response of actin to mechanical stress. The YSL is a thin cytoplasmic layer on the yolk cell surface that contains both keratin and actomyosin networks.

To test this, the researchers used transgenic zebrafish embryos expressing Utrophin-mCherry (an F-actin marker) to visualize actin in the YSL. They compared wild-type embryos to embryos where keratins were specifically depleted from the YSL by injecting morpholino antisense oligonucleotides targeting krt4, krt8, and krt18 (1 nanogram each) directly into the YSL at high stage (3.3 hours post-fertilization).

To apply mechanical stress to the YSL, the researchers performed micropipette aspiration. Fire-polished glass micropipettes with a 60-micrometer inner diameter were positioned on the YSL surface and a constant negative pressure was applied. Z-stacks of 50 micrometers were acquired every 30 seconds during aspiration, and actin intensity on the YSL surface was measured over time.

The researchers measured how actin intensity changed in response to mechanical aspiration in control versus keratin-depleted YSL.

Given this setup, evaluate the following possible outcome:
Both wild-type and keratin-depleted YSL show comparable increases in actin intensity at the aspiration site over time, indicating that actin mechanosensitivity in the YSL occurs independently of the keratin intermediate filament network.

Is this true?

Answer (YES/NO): NO